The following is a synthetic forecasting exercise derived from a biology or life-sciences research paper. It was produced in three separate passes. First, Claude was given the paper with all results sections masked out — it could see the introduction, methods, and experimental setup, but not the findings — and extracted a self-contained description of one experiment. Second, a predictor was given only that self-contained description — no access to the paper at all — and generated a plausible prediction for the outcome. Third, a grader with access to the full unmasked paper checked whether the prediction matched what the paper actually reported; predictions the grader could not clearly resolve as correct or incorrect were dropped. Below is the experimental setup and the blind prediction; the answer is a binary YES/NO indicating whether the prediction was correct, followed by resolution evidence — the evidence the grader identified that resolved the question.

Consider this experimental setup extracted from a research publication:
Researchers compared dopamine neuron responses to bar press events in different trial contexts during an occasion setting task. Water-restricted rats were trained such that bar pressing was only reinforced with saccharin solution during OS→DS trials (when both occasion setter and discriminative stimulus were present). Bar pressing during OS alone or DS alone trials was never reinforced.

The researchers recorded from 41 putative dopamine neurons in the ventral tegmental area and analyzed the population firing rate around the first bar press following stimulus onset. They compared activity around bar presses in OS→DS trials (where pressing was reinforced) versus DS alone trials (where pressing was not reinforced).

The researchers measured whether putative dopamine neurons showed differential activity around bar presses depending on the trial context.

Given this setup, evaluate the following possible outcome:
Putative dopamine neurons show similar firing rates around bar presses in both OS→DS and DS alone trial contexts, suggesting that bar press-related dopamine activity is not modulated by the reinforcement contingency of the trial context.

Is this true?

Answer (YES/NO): NO